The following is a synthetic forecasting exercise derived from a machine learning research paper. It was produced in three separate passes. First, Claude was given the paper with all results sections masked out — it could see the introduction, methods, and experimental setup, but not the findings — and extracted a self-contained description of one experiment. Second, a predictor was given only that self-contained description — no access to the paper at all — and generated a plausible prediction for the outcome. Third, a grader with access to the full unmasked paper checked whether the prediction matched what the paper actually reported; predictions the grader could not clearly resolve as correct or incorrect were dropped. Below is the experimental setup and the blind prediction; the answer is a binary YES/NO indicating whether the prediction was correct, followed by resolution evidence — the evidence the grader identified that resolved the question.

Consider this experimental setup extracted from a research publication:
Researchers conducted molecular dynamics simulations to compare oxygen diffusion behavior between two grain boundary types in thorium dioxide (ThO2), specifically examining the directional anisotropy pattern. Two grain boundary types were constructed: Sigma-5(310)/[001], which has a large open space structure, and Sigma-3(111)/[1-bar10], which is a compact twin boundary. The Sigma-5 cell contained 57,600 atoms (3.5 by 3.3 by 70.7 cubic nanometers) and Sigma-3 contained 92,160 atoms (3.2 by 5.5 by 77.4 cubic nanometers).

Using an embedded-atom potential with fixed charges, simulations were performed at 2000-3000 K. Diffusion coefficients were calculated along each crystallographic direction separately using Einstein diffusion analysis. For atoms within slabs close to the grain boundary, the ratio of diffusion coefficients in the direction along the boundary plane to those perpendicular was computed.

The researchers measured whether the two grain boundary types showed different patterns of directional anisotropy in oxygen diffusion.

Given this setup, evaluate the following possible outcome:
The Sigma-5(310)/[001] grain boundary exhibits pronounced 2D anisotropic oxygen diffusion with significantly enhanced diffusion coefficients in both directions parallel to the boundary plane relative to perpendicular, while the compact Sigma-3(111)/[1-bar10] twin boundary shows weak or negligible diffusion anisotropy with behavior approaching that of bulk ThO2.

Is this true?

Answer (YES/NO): NO